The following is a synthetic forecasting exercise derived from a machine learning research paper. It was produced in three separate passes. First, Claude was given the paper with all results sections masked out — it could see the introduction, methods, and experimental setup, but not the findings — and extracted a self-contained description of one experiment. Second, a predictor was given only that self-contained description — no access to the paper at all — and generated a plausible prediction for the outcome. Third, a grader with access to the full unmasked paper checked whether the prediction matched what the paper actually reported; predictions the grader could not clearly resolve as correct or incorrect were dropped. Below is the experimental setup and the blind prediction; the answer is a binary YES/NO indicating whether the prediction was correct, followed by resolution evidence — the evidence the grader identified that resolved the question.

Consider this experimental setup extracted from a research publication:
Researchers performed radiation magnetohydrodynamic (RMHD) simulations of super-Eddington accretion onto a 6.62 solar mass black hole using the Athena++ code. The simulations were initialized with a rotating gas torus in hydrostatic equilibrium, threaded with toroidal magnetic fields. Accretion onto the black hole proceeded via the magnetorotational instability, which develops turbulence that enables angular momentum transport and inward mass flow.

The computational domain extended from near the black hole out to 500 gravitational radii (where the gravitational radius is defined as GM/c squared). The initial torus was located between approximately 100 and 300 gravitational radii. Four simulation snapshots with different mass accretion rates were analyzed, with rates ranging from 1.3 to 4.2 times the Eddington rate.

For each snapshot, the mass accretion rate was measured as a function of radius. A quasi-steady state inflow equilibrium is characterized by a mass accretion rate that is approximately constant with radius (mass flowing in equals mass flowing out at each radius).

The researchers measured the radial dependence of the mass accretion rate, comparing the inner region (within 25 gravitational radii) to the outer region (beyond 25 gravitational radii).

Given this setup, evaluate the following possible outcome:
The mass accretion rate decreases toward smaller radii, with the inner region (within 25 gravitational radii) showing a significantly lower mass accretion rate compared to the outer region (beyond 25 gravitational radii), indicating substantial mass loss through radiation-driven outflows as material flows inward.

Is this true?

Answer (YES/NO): NO